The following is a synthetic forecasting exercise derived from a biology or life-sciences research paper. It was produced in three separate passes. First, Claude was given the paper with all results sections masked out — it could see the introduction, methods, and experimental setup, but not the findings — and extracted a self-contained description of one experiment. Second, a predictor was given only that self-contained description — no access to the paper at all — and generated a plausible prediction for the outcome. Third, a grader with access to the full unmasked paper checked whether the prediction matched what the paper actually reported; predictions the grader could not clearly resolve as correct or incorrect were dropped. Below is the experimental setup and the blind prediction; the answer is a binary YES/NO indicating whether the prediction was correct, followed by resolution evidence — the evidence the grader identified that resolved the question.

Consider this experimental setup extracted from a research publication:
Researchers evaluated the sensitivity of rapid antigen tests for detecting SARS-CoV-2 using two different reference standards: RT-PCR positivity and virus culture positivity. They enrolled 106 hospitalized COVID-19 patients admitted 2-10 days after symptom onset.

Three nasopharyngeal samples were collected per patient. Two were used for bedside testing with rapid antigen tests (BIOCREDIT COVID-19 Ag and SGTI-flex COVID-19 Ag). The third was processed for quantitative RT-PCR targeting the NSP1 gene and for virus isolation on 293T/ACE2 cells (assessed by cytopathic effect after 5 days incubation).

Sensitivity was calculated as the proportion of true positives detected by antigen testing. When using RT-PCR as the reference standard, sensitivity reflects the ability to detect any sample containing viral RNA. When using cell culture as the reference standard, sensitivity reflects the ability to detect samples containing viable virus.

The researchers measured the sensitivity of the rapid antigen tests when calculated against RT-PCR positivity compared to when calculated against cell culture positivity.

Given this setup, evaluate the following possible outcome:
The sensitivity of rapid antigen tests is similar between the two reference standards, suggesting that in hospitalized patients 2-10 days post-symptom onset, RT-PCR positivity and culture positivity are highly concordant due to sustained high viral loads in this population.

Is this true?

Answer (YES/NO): NO